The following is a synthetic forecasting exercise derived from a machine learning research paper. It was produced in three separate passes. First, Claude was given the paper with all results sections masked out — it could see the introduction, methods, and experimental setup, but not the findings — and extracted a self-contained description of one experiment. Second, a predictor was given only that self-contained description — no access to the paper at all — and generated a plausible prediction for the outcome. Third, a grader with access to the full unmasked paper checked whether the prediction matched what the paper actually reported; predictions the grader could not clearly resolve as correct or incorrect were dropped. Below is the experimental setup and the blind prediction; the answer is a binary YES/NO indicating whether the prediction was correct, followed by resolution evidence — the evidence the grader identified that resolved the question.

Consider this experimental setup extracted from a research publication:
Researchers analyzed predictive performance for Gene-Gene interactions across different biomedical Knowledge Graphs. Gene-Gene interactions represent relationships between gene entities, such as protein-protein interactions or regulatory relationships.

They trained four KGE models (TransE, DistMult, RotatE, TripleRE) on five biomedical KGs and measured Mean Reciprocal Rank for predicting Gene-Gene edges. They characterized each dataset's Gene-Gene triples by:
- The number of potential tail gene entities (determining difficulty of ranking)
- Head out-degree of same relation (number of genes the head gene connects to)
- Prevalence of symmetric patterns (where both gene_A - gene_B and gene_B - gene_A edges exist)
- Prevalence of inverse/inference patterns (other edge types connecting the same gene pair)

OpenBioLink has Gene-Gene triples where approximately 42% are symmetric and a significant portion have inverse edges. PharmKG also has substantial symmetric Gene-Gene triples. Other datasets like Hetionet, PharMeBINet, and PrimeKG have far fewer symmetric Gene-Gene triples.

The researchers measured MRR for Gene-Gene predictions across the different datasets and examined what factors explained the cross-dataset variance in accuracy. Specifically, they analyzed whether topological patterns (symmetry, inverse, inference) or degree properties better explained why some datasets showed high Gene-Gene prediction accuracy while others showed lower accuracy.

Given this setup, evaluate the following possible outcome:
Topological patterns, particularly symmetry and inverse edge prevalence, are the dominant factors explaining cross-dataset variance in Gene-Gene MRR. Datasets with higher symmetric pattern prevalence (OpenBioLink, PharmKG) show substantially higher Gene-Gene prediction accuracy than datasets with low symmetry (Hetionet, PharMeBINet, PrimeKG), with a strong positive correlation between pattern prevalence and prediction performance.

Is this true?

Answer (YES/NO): YES